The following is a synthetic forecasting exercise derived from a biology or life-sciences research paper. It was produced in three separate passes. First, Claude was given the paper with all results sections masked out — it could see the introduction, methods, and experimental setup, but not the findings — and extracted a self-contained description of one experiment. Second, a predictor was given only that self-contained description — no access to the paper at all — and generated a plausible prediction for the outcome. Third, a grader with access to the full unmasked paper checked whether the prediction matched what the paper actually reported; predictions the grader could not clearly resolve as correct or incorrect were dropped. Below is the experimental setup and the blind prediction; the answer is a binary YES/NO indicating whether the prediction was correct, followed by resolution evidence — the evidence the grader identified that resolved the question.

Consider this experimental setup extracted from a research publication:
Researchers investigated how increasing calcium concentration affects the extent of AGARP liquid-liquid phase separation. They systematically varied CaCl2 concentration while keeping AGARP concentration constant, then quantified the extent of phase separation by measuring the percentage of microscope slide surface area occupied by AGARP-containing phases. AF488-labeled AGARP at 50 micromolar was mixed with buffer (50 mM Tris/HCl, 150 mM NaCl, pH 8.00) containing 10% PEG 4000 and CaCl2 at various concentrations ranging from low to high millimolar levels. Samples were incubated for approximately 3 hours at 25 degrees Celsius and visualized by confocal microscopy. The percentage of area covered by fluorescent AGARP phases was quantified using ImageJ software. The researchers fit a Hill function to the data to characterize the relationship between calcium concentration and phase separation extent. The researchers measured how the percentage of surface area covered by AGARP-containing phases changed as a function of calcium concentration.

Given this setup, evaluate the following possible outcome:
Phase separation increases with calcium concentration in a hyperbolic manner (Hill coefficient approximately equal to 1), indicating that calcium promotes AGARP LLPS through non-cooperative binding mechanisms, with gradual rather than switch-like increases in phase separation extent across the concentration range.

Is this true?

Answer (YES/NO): NO